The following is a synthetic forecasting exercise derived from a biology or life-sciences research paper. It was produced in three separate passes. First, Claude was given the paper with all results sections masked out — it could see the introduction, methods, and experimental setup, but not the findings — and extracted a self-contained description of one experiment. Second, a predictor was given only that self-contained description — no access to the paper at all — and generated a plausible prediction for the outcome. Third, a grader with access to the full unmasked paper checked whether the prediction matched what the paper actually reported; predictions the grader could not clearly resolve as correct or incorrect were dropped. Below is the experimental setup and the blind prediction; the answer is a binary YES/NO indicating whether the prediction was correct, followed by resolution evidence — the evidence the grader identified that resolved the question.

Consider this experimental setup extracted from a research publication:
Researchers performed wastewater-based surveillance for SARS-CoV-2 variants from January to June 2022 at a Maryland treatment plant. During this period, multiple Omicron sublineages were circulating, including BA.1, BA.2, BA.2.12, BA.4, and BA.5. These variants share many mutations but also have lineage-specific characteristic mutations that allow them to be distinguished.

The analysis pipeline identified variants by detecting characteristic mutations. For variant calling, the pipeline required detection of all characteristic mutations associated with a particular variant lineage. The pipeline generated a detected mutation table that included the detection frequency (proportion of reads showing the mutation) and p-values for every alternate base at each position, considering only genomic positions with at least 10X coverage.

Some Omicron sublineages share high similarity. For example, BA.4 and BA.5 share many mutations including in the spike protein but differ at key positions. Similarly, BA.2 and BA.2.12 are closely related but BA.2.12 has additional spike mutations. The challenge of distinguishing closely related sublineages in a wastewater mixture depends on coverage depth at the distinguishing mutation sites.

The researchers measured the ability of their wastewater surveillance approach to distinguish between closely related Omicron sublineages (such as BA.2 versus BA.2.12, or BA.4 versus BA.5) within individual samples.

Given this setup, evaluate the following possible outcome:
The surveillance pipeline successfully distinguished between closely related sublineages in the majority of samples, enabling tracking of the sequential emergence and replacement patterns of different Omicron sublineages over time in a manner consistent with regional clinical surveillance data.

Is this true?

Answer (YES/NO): YES